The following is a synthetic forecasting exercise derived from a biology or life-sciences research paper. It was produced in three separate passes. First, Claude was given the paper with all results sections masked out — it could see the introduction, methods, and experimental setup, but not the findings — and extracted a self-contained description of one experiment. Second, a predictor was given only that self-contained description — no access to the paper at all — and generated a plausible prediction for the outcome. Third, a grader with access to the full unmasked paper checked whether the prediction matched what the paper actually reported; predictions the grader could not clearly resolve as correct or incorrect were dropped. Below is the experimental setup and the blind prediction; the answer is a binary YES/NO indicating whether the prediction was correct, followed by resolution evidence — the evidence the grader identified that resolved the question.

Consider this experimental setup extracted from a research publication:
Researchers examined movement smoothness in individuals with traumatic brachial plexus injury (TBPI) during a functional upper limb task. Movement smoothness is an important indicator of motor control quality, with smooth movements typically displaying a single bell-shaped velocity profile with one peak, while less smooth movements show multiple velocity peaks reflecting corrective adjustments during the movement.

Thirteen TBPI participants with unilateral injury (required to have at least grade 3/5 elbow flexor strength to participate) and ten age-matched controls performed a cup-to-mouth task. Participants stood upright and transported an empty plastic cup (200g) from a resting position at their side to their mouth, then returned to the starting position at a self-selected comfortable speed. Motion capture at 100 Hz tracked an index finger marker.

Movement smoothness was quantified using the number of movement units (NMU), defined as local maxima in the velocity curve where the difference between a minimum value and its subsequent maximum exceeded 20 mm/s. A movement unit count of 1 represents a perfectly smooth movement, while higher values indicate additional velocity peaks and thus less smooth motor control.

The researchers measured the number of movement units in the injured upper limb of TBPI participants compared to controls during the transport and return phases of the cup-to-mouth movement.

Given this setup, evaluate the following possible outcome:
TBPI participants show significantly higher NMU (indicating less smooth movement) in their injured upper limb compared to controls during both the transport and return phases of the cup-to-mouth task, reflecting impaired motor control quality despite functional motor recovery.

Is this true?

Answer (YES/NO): NO